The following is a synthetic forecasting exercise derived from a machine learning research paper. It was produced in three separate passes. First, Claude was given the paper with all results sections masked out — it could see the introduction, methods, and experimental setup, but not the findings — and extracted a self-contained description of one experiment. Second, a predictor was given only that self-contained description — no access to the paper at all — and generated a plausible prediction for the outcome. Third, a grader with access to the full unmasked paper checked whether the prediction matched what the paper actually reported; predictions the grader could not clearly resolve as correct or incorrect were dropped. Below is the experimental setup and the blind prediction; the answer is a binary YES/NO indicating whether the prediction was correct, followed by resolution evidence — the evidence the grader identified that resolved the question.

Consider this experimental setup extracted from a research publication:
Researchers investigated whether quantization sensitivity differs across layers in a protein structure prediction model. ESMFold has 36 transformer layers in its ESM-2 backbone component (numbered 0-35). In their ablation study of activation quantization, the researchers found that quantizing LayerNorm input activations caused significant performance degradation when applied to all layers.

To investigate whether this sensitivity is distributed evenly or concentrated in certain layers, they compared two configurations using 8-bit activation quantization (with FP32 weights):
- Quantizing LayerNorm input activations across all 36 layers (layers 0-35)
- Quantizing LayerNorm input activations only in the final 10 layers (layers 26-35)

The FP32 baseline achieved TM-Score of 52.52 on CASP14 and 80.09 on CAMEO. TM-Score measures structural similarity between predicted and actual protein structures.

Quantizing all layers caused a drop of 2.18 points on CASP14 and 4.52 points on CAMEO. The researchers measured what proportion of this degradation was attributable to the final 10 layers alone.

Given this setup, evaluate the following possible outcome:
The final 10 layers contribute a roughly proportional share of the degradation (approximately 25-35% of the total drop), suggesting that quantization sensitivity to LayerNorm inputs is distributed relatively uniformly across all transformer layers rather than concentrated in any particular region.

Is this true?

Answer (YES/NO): NO